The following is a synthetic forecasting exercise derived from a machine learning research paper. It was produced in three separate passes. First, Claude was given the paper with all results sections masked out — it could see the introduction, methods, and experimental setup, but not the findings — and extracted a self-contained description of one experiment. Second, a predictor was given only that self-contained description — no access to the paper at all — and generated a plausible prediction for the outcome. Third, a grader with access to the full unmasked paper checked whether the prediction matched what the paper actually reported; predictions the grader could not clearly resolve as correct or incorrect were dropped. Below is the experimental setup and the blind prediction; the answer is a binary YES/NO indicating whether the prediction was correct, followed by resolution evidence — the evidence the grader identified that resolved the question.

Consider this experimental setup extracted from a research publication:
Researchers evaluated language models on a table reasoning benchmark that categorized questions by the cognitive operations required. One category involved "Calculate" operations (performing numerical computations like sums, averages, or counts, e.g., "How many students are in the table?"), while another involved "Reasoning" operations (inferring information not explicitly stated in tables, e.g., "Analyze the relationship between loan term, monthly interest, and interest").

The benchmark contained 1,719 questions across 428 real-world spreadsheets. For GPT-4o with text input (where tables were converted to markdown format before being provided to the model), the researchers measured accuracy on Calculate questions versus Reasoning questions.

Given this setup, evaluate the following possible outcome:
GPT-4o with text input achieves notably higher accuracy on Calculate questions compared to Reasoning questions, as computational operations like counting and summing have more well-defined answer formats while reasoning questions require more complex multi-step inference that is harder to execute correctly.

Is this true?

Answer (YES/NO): YES